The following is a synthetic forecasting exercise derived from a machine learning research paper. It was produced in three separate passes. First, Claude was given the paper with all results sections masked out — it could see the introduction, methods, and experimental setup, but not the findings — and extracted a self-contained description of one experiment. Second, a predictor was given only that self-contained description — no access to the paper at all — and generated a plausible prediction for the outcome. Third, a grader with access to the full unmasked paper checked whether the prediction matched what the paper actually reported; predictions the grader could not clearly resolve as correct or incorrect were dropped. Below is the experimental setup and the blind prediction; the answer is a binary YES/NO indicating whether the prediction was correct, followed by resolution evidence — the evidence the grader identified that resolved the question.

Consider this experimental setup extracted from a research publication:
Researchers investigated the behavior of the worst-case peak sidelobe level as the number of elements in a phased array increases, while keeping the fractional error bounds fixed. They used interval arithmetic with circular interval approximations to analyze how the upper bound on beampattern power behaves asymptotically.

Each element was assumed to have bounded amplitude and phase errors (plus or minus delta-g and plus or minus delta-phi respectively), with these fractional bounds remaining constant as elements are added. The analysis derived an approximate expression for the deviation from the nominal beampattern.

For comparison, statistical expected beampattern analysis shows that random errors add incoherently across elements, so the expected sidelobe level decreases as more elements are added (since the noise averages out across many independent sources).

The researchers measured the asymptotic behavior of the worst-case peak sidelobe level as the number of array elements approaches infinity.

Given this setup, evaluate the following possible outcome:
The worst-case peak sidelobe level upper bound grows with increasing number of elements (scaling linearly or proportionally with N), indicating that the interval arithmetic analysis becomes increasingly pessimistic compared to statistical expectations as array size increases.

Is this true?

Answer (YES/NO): NO